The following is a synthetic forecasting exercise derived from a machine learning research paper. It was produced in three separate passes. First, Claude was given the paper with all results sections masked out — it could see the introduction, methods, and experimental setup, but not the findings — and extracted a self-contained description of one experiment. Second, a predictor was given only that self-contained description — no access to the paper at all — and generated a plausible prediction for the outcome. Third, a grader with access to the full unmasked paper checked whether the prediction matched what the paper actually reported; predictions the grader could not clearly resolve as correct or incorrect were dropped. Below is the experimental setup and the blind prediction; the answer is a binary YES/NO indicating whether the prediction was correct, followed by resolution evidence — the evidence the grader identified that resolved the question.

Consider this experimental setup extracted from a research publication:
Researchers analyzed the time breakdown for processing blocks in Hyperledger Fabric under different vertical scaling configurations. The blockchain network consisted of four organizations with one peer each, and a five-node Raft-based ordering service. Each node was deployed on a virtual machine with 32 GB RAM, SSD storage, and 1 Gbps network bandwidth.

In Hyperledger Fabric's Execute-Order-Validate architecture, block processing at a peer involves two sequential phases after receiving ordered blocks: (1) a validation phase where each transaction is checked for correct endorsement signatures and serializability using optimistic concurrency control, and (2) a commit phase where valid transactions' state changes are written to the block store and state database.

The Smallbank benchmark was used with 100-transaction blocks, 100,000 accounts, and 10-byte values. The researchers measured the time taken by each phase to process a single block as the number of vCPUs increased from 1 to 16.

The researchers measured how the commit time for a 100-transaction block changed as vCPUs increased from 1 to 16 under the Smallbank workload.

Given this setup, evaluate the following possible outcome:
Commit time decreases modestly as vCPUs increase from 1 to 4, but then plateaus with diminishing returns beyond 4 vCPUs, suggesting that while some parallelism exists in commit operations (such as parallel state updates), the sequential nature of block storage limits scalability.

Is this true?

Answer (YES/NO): YES